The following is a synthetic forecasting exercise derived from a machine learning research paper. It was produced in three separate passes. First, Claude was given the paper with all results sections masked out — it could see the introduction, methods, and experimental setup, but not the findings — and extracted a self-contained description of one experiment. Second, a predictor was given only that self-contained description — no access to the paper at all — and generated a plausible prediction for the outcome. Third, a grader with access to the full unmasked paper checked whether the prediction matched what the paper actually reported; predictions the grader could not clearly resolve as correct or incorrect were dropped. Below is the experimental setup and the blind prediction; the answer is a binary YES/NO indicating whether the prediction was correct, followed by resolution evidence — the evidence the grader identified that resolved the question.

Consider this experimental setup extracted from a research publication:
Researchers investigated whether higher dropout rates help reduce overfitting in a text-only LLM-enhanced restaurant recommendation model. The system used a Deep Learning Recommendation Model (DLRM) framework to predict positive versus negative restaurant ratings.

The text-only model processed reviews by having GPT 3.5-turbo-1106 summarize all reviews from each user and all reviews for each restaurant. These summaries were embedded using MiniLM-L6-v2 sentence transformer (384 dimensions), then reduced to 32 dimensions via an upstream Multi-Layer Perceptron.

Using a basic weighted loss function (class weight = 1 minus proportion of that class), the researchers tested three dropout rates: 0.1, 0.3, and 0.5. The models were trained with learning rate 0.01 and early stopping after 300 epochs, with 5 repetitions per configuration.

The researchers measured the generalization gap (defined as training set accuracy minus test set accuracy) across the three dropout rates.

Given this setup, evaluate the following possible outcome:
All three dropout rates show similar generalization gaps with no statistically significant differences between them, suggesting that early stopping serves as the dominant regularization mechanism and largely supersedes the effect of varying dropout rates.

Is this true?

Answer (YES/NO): NO